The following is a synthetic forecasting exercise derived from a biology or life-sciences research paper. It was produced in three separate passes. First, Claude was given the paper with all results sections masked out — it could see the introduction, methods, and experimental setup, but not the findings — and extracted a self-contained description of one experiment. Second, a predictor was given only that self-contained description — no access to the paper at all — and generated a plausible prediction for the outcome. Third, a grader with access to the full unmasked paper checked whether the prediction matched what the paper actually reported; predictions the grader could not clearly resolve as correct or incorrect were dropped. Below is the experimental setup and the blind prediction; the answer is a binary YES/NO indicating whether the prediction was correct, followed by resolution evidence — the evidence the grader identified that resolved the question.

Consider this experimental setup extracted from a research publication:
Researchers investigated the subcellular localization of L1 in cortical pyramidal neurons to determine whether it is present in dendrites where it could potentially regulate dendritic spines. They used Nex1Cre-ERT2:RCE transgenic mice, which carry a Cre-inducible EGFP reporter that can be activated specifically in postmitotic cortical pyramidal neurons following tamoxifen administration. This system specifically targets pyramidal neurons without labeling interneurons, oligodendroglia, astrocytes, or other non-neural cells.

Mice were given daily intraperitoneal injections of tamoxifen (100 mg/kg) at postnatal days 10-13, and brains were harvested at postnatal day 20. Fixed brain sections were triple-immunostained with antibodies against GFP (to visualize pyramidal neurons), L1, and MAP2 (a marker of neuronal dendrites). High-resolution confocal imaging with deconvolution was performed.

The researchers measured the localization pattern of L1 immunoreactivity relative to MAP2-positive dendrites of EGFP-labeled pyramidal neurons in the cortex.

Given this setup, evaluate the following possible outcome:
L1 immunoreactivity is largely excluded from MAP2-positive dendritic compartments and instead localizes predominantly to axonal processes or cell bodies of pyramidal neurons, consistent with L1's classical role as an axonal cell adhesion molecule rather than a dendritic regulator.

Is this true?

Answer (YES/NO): NO